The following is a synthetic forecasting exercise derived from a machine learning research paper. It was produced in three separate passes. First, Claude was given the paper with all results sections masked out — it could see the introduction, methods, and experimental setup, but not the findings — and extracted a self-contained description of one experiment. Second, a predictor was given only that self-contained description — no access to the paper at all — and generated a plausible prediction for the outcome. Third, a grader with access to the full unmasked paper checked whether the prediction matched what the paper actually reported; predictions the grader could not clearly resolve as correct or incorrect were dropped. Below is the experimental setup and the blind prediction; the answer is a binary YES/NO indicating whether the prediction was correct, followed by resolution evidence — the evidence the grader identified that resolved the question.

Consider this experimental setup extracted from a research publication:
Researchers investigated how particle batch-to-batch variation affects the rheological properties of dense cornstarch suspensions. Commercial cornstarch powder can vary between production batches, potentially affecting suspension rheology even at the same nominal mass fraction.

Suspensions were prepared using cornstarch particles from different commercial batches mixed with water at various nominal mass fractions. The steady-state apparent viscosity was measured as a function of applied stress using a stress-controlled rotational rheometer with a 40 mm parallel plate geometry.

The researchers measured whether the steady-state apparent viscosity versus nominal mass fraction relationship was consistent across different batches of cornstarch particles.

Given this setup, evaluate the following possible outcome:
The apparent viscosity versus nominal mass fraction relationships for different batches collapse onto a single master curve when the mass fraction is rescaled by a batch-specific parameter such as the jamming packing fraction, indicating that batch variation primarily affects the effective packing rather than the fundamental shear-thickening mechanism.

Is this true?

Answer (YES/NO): YES